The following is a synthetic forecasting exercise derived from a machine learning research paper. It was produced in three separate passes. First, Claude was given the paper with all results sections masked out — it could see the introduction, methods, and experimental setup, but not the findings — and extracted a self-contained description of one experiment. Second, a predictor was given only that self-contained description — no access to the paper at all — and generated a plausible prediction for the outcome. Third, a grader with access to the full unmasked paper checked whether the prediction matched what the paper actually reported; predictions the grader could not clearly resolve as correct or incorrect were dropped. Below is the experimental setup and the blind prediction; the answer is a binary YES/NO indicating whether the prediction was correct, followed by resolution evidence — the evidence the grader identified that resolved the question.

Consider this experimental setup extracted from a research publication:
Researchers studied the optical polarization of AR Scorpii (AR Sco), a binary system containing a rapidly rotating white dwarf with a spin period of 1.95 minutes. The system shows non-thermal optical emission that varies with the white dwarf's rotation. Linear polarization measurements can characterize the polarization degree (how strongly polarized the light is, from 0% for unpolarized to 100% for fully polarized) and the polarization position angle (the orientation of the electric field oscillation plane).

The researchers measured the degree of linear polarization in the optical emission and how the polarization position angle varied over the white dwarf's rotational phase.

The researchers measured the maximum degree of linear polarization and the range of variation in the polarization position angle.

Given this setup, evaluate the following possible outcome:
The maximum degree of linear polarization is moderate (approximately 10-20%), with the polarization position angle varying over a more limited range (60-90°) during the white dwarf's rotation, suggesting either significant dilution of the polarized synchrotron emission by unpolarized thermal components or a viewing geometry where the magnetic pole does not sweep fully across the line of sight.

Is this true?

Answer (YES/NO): NO